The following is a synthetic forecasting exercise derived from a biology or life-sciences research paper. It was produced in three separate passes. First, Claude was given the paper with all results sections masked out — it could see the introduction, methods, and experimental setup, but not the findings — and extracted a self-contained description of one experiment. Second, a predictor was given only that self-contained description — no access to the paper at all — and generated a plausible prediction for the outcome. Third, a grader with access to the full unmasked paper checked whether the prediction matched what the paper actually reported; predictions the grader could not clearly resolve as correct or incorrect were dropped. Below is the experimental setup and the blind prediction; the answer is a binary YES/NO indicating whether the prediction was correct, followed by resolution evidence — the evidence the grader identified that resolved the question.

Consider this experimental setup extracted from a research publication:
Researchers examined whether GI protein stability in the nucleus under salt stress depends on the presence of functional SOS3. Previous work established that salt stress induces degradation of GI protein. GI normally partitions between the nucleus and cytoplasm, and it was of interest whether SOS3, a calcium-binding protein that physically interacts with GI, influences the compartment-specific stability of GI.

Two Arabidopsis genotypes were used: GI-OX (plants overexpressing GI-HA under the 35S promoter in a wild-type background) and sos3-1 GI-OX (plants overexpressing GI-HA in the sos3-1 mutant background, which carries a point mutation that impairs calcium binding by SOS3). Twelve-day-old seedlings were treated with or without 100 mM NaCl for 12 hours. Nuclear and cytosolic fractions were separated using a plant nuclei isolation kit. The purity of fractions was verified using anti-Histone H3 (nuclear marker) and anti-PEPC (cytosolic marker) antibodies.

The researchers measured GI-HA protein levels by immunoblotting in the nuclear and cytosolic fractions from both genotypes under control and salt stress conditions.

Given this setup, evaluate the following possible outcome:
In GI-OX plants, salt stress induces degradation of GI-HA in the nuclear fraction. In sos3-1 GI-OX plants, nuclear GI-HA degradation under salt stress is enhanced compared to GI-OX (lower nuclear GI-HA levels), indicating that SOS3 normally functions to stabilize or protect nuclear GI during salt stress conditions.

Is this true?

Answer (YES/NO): NO